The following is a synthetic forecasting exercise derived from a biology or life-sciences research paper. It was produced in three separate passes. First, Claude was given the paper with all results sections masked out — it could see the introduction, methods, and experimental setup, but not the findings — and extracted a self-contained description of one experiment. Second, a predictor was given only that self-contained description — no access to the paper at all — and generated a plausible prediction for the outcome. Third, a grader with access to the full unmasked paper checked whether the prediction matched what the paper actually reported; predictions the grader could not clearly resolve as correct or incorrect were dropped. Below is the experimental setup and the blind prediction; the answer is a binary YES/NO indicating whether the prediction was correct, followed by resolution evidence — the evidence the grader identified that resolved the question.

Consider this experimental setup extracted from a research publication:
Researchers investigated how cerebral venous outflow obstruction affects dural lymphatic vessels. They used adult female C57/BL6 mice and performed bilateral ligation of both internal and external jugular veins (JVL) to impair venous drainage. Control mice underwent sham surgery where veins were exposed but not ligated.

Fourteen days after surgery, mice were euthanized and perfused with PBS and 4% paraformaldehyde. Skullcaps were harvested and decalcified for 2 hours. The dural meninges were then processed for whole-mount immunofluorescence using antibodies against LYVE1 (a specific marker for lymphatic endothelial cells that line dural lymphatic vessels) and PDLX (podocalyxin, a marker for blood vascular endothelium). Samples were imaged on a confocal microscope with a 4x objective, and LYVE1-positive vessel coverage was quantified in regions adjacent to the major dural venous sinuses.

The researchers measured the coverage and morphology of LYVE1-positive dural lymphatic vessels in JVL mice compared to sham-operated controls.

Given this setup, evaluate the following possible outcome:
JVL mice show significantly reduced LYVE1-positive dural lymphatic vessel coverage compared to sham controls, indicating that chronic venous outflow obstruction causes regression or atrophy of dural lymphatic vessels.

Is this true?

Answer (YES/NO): NO